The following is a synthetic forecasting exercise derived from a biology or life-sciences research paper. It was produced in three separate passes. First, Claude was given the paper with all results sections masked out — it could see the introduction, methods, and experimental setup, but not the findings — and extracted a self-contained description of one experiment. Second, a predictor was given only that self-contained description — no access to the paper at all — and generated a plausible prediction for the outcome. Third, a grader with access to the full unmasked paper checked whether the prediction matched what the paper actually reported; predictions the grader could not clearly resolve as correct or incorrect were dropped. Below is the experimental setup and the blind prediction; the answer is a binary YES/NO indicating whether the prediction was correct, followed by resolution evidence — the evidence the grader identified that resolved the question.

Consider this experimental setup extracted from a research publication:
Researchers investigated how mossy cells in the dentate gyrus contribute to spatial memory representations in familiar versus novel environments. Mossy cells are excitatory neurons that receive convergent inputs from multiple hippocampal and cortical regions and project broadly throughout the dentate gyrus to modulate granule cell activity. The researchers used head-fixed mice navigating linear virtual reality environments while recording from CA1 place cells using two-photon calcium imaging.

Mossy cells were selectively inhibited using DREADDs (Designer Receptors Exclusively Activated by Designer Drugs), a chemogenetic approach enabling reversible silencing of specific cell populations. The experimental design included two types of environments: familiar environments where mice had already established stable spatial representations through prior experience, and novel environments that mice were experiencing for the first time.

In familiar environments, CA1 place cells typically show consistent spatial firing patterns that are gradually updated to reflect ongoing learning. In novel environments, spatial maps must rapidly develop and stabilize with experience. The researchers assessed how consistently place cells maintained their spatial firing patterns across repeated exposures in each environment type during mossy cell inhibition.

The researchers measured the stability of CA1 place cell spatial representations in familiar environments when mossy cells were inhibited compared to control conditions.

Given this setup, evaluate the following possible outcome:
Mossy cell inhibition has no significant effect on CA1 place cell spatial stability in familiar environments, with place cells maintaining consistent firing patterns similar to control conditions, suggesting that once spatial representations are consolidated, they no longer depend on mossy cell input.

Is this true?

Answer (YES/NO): YES